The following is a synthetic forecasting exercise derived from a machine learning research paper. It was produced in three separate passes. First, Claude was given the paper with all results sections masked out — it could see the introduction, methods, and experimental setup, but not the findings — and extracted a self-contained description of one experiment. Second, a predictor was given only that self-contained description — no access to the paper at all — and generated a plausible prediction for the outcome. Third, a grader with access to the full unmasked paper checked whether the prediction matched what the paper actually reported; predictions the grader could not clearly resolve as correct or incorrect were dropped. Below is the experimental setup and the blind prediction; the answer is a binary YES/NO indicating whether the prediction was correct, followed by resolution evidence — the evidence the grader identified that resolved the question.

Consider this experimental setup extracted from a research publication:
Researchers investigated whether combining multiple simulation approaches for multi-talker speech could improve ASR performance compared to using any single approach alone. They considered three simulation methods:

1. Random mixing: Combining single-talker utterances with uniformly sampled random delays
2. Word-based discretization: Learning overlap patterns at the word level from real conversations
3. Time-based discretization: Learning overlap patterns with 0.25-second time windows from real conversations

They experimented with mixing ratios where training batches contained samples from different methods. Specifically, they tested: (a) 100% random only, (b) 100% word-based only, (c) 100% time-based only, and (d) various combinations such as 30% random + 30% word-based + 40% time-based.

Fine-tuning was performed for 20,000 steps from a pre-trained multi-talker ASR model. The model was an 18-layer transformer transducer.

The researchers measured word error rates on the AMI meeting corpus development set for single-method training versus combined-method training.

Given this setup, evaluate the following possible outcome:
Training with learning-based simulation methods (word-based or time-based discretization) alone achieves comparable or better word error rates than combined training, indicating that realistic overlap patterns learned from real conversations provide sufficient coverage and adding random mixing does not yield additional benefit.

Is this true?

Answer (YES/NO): NO